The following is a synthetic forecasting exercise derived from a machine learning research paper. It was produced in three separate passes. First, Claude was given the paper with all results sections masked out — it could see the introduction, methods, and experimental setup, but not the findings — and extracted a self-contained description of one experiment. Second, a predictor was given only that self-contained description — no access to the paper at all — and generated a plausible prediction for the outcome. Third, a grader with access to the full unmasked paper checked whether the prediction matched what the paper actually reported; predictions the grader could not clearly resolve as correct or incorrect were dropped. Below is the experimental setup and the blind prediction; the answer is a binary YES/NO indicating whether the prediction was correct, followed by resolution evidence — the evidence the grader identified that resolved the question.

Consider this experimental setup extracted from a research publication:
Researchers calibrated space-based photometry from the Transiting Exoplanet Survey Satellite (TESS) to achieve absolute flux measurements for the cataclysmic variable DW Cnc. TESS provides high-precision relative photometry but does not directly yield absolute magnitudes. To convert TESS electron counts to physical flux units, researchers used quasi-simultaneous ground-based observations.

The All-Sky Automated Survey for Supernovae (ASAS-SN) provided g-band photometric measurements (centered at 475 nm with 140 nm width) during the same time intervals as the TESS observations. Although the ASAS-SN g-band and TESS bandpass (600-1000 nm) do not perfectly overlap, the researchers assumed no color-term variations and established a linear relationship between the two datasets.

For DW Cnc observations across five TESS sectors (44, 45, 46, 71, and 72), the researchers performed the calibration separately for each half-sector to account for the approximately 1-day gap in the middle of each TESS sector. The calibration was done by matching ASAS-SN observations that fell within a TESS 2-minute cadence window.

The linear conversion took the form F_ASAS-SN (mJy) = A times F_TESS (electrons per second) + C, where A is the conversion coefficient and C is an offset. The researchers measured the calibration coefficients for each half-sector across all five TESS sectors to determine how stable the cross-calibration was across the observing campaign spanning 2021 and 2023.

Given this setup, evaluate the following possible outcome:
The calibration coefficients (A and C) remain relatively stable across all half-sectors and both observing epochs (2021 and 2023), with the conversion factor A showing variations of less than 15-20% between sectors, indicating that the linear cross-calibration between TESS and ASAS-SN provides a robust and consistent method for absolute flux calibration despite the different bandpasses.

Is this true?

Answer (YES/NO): NO